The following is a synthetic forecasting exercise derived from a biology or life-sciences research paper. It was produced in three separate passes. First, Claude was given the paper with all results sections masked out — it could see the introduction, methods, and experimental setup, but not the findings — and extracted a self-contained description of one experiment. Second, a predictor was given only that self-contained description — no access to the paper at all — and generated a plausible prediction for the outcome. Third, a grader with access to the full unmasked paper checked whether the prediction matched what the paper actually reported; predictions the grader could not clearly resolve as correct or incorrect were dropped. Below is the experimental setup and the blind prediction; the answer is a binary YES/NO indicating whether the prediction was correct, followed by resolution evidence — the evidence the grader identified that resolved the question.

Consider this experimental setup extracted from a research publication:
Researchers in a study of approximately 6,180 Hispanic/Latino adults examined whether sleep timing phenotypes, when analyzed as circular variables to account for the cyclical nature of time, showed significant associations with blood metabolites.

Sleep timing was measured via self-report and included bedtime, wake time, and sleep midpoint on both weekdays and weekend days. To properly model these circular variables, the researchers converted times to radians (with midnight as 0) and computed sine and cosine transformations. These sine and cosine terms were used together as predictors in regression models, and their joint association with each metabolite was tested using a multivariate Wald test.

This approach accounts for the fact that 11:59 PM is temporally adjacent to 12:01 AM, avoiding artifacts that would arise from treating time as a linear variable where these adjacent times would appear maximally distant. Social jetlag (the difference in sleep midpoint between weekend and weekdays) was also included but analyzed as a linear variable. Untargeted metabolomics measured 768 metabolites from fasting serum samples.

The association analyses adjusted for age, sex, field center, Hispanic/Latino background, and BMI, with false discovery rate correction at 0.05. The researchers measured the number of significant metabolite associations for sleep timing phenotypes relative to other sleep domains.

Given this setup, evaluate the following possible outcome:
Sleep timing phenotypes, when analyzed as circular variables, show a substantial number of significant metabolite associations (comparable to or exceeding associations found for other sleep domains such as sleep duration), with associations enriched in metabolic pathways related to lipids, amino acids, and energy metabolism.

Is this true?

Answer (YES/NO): NO